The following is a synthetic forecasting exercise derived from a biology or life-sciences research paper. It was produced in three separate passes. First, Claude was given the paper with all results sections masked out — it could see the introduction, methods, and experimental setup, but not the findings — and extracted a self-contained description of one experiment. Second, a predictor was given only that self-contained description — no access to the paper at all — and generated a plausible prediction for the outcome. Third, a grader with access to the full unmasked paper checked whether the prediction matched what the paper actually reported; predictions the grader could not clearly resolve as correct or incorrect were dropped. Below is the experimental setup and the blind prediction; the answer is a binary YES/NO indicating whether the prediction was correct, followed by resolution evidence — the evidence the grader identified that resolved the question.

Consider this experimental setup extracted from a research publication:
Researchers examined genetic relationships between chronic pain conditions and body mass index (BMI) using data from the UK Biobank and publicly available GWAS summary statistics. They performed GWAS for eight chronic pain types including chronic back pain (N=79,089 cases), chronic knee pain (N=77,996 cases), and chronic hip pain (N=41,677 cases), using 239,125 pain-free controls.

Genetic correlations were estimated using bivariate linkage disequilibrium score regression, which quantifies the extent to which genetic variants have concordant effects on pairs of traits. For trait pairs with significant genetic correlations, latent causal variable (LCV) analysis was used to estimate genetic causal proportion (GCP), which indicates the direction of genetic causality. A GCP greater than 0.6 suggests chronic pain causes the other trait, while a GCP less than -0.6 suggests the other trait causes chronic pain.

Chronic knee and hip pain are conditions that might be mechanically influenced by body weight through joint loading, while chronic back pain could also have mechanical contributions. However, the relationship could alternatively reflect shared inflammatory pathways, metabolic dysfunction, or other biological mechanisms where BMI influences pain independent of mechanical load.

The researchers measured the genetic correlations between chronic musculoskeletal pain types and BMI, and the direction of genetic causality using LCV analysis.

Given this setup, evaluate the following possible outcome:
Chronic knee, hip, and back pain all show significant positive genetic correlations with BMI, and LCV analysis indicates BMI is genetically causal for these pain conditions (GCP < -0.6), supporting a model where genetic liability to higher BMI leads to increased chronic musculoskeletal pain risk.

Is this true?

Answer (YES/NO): NO